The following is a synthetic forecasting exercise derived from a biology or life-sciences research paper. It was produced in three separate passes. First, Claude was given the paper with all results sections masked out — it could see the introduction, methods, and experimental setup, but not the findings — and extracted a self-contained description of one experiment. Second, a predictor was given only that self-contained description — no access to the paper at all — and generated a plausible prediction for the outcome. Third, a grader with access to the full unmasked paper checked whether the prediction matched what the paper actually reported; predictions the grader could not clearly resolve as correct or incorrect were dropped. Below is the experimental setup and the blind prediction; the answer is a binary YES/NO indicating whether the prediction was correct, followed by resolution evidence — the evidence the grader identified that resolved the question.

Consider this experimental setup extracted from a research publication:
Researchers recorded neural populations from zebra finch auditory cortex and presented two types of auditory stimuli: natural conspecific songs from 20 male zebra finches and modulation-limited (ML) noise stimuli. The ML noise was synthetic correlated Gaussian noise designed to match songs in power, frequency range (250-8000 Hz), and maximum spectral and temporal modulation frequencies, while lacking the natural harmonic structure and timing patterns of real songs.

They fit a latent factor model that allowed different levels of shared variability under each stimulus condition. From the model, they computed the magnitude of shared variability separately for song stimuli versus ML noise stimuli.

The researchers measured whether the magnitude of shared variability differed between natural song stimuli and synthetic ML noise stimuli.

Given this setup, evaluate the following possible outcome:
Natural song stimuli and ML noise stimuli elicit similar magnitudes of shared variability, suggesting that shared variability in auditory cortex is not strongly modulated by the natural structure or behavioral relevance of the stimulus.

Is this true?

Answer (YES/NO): NO